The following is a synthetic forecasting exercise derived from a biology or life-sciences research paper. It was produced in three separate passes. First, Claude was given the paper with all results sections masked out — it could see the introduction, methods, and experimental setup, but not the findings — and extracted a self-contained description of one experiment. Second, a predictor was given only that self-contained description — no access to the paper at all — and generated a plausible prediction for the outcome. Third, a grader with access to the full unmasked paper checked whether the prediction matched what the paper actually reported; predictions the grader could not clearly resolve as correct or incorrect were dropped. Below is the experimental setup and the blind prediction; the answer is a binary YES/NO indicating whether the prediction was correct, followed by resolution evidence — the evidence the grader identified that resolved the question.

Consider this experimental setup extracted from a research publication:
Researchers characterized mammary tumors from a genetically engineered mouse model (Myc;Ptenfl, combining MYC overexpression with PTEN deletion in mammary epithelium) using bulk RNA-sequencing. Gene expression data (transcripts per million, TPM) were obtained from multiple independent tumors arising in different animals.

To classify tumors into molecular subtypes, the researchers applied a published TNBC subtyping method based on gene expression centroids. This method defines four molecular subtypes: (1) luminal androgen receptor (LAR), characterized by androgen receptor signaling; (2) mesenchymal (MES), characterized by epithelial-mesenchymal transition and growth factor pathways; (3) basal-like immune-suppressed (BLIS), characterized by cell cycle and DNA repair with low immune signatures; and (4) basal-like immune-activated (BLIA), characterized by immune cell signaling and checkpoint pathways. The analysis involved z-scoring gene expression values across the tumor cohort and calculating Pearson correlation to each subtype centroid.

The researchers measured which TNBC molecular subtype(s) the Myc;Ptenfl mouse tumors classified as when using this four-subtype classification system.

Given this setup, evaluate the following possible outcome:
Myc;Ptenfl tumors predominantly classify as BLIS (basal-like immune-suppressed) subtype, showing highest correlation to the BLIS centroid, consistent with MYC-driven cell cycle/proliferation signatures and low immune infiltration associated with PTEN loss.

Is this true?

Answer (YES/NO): NO